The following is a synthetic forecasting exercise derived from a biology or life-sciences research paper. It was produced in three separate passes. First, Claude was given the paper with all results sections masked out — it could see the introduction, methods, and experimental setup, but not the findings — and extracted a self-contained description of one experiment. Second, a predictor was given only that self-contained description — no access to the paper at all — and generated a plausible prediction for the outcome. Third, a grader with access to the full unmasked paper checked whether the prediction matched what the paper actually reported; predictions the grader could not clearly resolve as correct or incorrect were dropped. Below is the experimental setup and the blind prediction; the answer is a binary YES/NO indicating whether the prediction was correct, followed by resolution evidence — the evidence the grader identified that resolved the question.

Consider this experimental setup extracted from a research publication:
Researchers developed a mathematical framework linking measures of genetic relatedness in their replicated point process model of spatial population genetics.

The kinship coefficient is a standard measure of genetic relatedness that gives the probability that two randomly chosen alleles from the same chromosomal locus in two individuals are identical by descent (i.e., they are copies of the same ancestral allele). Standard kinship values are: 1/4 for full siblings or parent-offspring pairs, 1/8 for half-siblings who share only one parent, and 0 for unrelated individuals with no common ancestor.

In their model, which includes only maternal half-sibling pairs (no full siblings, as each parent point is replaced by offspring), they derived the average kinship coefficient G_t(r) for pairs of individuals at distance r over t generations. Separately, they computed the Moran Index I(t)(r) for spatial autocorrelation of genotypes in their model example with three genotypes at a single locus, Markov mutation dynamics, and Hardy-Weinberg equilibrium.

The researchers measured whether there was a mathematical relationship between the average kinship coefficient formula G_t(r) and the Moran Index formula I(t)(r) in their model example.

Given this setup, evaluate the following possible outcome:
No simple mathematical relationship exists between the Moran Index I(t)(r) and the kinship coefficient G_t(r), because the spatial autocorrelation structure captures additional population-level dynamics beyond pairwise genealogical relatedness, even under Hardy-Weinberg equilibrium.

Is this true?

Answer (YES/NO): NO